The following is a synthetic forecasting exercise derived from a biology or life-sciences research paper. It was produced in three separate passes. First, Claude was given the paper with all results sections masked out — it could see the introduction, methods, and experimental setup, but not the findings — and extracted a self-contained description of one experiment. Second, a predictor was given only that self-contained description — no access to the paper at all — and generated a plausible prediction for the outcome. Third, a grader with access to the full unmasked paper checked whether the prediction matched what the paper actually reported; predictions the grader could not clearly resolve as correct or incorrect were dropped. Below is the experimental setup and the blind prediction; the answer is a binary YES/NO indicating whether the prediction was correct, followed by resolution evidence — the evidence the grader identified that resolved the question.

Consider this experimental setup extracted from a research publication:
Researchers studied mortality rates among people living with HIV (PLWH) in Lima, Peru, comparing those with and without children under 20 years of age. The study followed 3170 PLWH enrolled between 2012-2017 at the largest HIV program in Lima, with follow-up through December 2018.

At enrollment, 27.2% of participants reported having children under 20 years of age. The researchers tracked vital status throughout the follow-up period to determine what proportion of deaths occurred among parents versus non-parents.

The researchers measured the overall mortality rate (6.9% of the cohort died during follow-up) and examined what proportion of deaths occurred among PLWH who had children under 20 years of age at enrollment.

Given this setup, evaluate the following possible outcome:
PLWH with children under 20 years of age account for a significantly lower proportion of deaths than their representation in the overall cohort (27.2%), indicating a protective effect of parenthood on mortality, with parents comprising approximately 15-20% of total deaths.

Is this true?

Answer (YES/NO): NO